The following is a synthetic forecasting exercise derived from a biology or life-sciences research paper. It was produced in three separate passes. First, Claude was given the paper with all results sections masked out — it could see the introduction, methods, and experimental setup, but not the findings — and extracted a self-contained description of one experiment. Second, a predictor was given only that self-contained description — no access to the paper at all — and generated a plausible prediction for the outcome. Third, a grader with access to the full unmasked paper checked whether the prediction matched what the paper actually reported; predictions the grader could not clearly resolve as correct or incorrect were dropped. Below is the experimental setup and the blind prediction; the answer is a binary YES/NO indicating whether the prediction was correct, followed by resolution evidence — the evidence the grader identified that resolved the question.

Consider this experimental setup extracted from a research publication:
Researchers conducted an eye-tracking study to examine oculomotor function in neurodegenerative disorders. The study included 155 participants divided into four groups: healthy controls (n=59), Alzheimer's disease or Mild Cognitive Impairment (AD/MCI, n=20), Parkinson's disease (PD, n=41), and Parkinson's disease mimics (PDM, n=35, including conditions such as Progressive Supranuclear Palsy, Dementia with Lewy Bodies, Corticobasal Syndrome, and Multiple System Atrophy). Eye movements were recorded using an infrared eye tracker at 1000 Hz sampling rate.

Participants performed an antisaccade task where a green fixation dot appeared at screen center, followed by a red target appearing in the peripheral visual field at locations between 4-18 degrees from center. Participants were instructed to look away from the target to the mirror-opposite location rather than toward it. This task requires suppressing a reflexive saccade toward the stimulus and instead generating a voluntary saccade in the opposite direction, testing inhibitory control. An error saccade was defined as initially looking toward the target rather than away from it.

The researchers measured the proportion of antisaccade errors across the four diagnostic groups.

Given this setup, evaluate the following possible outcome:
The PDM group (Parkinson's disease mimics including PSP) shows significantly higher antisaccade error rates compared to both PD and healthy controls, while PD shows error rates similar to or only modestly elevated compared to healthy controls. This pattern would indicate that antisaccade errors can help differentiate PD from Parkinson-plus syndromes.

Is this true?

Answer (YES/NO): NO